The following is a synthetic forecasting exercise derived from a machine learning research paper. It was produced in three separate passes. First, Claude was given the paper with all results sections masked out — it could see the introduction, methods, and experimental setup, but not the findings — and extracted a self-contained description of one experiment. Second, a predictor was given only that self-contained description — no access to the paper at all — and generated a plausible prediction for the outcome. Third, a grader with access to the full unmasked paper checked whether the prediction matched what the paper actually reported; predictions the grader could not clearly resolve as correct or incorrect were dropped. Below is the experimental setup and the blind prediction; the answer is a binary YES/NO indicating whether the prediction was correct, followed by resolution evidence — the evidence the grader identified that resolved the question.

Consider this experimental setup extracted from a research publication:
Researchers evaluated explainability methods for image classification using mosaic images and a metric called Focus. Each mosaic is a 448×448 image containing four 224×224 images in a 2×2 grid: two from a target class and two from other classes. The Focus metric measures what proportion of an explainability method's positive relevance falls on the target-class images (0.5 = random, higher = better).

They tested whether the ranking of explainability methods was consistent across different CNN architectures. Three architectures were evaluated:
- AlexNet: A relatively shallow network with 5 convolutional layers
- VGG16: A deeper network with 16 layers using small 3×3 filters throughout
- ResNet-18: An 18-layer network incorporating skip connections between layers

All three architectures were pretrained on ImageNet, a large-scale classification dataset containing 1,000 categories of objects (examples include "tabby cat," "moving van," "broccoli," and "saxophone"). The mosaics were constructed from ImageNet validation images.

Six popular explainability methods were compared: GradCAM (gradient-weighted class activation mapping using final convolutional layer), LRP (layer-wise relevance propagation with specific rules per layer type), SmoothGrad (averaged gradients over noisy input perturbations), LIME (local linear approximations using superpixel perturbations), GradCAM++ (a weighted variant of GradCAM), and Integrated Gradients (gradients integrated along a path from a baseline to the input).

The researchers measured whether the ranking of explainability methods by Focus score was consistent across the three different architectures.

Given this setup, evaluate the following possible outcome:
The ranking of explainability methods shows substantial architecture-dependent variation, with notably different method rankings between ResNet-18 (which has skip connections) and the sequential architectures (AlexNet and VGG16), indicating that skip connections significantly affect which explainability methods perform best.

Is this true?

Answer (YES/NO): NO